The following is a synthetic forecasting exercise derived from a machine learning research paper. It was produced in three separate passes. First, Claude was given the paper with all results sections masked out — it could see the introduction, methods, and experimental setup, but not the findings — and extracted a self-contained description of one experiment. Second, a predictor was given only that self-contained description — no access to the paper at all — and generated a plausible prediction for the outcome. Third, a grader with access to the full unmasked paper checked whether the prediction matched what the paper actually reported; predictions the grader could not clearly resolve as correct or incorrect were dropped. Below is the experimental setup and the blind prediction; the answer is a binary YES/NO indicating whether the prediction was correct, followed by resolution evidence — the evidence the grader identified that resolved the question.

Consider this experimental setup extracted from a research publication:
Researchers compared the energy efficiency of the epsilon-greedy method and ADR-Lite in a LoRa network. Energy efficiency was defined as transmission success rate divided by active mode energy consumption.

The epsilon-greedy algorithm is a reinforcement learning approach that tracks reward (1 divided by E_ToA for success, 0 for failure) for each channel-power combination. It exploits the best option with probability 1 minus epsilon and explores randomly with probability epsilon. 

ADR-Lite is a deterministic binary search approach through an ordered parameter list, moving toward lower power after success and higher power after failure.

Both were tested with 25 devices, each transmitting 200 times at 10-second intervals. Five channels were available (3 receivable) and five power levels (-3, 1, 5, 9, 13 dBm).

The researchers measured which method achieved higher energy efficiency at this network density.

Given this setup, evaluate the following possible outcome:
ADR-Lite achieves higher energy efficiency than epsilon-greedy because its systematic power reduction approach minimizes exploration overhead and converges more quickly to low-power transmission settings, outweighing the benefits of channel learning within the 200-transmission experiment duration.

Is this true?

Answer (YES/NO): NO